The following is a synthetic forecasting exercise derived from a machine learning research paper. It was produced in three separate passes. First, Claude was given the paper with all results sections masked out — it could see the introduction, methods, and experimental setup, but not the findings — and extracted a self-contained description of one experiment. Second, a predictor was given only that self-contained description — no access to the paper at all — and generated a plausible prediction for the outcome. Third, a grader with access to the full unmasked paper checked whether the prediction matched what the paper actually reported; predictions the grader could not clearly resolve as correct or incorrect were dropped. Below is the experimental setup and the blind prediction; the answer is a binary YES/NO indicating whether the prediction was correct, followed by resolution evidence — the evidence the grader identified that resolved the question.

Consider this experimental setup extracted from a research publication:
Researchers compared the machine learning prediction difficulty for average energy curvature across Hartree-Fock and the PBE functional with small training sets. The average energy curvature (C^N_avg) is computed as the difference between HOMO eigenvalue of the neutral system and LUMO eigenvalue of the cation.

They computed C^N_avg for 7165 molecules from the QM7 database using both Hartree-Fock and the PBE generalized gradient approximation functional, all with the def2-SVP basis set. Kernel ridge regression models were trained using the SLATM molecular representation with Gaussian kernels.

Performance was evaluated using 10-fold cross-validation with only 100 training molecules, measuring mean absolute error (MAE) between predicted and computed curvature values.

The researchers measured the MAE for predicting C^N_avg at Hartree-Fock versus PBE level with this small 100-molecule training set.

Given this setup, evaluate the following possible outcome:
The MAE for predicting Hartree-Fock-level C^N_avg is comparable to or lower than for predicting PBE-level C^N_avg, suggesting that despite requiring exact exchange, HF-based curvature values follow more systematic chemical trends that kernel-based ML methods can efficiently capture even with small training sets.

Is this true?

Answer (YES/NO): NO